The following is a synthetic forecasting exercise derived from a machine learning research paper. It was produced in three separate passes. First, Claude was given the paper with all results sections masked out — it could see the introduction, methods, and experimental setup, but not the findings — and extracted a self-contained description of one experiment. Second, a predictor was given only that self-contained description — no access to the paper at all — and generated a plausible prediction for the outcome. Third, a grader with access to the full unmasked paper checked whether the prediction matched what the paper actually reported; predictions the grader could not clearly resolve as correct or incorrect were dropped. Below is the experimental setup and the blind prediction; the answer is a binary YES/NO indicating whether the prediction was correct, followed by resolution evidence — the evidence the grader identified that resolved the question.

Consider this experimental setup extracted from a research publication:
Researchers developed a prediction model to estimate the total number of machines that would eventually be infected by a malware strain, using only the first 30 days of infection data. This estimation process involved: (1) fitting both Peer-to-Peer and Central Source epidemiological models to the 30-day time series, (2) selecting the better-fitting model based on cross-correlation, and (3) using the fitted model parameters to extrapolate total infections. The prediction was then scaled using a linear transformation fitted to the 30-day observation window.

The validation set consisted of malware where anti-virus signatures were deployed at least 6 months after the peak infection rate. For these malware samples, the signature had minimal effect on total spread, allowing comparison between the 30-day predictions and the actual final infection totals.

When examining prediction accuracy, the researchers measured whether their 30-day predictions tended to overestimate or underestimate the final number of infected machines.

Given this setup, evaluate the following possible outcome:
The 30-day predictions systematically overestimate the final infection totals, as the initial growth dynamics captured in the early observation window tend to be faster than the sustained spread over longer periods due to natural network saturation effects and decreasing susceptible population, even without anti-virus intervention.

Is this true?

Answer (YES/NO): NO